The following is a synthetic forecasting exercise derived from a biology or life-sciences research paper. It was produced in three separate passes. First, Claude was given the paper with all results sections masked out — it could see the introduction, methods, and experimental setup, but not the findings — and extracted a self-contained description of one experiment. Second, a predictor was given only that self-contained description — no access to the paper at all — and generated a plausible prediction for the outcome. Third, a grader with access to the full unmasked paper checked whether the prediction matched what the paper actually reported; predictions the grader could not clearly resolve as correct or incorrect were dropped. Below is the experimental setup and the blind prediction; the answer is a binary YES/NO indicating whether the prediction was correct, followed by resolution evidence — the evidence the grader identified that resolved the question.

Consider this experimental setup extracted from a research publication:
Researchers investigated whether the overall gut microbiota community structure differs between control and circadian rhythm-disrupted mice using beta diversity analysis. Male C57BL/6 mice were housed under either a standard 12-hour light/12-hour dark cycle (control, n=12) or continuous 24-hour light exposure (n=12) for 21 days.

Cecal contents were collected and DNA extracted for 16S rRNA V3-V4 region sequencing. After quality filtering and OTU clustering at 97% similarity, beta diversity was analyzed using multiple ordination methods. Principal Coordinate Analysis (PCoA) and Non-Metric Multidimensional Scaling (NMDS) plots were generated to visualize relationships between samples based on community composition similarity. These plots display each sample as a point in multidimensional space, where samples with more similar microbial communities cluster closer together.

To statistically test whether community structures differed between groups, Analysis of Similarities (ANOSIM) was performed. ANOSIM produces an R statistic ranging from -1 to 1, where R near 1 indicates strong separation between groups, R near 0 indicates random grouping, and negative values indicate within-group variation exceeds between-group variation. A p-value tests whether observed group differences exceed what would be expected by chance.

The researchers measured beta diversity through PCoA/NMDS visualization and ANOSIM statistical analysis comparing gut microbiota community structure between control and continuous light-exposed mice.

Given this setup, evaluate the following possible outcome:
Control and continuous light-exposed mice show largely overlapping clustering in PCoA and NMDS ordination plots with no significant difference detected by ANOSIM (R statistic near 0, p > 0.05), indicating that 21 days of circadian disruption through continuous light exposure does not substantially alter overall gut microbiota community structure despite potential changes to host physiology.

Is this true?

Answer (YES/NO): NO